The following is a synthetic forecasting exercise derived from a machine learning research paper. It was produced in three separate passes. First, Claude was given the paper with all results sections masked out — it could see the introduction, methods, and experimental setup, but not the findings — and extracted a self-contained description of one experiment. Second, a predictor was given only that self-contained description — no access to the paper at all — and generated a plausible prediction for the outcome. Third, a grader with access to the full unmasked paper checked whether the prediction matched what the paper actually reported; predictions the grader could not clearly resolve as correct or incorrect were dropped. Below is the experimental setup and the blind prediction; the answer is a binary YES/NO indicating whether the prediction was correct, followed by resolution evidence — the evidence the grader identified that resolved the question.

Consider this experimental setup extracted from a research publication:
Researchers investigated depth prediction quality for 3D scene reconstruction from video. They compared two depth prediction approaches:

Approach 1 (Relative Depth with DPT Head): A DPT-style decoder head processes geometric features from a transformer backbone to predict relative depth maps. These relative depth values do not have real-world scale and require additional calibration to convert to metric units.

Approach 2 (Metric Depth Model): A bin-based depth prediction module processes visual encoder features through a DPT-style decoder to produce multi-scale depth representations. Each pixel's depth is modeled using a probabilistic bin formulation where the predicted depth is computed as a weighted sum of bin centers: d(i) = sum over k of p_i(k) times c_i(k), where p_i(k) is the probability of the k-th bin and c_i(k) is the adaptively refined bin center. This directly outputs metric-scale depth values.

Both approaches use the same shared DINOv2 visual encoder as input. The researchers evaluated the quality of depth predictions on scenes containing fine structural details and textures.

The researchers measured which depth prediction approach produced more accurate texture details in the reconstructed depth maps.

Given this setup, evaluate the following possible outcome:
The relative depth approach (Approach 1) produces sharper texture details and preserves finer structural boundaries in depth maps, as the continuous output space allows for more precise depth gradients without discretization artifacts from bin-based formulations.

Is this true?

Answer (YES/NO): YES